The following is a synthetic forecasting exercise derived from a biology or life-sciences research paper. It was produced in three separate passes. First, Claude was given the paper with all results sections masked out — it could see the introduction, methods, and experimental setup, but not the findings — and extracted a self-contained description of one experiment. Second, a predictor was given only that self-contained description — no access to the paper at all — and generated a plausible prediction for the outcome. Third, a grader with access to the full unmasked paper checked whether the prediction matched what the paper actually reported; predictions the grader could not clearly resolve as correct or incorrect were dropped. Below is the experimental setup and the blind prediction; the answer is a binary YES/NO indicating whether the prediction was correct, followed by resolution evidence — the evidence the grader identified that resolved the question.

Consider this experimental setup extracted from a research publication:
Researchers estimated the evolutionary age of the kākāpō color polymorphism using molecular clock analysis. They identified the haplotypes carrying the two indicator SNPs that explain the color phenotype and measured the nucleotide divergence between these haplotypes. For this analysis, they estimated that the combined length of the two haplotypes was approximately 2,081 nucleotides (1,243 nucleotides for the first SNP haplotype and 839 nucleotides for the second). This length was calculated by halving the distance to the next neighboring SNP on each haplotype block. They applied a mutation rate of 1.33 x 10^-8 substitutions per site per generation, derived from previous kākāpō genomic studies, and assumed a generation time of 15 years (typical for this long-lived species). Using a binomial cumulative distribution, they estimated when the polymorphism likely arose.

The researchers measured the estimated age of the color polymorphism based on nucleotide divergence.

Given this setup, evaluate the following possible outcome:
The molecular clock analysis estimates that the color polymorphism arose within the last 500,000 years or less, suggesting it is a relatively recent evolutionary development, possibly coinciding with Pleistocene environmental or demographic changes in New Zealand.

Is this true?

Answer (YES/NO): NO